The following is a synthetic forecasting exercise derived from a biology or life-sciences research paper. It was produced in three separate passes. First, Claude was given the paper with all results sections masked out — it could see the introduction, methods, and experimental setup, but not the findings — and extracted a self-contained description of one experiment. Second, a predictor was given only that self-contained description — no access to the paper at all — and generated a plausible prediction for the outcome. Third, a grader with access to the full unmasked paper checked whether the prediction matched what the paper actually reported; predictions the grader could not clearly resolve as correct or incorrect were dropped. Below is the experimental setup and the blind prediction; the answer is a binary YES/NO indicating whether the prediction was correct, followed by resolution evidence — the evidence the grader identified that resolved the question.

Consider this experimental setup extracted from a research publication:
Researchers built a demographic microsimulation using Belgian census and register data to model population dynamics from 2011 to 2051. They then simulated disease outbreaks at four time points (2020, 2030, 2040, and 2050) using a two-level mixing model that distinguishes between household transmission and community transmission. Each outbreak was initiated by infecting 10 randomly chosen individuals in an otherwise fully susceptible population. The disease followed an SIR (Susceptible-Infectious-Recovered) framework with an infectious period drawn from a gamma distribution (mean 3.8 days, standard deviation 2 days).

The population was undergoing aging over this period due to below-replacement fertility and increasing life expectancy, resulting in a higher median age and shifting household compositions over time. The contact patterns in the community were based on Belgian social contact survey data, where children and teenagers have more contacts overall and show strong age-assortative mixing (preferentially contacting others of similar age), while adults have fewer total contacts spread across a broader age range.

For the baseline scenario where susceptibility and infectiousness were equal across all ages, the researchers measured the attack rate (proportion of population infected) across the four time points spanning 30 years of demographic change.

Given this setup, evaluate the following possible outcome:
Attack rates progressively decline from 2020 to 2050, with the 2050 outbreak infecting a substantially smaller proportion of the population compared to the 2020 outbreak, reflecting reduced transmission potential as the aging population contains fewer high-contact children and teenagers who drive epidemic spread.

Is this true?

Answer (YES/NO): NO